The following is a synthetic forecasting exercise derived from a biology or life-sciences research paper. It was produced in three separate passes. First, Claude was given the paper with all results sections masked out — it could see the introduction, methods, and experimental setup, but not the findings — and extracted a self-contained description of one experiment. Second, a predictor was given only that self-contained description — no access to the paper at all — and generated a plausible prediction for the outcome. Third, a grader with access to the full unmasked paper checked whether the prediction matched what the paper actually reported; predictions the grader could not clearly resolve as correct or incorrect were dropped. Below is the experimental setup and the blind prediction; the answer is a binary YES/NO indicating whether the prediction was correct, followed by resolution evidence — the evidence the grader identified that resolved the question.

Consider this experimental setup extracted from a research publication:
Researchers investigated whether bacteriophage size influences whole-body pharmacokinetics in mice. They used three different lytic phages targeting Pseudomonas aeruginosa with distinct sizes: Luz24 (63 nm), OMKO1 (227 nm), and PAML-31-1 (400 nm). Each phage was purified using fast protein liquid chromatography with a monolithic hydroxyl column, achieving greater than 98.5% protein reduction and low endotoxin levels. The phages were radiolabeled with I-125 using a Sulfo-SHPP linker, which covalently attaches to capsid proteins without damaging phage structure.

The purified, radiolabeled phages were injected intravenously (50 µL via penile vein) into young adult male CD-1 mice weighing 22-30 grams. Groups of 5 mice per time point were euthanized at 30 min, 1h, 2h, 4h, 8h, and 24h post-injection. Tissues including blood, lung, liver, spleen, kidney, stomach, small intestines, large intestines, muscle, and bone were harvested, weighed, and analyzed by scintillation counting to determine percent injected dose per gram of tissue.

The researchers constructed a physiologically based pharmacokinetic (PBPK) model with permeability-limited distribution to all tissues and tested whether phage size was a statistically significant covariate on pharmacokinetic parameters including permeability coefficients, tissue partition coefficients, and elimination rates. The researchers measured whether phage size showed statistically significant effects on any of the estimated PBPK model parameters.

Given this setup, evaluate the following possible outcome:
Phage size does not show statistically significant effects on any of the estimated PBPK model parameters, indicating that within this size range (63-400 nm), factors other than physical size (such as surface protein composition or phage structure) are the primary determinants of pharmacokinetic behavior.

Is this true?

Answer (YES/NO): YES